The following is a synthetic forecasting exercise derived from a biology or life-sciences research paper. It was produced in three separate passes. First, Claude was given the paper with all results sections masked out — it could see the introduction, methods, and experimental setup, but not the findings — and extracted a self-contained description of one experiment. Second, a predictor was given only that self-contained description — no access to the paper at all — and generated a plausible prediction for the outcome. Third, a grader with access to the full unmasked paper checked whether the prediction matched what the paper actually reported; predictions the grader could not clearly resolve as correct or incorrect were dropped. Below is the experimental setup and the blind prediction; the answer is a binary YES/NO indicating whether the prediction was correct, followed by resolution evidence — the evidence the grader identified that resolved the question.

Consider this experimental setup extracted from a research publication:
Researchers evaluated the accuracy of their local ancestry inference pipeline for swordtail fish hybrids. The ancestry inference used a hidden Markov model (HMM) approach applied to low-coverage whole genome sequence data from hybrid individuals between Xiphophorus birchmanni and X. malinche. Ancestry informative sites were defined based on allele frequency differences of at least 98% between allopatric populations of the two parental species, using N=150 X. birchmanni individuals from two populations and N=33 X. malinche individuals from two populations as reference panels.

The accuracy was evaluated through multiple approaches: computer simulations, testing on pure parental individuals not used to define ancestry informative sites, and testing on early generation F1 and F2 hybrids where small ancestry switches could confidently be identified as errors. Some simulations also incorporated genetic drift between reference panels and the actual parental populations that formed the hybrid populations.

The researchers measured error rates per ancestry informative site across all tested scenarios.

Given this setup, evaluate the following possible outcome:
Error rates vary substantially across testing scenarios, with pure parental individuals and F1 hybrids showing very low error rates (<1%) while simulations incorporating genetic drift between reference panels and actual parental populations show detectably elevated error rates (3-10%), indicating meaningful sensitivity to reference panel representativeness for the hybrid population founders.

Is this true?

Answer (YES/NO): NO